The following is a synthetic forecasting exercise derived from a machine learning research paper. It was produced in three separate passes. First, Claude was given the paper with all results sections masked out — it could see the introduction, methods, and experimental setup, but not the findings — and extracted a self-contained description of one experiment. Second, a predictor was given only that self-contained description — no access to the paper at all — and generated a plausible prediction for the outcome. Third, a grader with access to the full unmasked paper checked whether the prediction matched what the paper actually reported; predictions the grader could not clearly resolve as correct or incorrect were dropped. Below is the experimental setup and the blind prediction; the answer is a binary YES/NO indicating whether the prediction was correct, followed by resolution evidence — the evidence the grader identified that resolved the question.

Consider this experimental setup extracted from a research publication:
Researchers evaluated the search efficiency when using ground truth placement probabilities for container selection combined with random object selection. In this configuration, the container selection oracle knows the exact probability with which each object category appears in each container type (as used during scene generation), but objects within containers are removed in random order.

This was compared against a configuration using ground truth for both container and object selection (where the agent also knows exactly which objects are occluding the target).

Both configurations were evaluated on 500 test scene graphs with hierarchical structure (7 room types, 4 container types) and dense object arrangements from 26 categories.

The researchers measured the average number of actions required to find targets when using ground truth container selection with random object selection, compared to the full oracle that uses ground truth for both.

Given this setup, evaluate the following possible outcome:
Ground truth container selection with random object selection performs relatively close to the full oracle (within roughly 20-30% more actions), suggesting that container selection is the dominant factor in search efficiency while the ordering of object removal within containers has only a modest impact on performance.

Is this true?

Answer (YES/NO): NO